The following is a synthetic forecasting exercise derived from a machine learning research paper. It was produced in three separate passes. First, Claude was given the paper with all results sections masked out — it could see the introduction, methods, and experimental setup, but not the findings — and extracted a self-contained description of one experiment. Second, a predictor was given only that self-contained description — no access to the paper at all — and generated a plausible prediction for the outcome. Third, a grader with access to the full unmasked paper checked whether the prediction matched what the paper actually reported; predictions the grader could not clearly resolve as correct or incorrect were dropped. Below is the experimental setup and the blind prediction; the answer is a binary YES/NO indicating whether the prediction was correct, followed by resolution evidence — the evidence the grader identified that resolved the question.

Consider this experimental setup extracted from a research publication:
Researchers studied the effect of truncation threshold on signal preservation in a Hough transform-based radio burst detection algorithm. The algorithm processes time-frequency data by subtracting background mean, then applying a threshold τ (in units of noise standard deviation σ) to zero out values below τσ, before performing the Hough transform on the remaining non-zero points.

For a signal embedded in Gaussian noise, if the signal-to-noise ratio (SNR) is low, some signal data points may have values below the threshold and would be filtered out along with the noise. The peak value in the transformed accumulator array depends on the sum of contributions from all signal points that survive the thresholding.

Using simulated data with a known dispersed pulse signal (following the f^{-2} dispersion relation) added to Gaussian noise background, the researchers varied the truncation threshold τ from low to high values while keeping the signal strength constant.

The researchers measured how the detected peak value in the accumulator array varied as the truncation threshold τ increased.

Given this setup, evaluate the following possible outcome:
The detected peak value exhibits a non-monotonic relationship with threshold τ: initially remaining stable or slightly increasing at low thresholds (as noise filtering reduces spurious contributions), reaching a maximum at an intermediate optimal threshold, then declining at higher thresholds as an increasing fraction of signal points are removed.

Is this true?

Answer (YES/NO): YES